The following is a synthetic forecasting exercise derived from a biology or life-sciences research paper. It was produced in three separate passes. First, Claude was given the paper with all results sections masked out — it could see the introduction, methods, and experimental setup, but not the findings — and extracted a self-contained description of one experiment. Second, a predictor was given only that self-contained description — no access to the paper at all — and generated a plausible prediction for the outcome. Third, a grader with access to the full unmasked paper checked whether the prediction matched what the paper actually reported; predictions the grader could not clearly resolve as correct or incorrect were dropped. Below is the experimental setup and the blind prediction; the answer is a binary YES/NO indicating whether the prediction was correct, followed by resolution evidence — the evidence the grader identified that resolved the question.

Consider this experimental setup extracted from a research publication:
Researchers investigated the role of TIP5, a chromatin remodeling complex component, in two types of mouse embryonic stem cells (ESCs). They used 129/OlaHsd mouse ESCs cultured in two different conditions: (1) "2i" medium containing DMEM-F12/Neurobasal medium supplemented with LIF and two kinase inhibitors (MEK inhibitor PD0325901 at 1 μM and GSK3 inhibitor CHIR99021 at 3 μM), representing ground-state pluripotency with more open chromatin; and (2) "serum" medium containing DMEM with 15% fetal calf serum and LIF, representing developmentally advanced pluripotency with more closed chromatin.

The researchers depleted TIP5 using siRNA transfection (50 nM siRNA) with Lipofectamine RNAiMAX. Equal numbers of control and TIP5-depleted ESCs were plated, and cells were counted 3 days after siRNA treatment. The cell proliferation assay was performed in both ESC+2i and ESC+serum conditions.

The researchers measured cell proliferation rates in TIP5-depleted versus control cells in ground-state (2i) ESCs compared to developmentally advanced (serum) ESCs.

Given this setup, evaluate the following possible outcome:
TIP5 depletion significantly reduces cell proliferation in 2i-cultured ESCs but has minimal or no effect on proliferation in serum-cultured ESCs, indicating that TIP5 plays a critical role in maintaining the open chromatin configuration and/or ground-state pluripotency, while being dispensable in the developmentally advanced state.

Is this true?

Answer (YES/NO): YES